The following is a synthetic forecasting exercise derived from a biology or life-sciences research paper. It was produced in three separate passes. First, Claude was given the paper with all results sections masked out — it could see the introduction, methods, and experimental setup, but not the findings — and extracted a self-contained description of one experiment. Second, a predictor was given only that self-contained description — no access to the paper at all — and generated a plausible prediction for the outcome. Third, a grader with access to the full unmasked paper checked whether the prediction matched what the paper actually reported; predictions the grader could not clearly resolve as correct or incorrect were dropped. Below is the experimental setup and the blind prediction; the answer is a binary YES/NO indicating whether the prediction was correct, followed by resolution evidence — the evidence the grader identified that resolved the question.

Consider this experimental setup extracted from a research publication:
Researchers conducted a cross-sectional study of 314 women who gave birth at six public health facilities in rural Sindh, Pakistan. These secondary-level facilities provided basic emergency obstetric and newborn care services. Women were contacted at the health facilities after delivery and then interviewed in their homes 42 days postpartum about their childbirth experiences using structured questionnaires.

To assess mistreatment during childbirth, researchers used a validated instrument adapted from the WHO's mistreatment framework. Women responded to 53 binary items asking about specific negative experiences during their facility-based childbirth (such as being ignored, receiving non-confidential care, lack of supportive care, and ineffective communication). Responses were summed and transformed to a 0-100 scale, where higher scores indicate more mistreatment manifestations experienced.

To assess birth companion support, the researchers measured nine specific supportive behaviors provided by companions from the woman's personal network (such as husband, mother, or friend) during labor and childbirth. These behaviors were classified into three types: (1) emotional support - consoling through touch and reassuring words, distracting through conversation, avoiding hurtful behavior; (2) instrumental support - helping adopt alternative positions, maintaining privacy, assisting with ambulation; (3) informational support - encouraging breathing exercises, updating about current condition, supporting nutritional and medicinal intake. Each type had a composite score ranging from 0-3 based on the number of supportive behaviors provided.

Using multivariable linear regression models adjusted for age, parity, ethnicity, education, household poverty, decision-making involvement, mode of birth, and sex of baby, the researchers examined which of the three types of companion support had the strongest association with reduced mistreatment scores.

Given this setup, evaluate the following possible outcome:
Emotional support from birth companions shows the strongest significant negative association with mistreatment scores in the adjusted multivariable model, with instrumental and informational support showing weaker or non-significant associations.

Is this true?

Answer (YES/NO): NO